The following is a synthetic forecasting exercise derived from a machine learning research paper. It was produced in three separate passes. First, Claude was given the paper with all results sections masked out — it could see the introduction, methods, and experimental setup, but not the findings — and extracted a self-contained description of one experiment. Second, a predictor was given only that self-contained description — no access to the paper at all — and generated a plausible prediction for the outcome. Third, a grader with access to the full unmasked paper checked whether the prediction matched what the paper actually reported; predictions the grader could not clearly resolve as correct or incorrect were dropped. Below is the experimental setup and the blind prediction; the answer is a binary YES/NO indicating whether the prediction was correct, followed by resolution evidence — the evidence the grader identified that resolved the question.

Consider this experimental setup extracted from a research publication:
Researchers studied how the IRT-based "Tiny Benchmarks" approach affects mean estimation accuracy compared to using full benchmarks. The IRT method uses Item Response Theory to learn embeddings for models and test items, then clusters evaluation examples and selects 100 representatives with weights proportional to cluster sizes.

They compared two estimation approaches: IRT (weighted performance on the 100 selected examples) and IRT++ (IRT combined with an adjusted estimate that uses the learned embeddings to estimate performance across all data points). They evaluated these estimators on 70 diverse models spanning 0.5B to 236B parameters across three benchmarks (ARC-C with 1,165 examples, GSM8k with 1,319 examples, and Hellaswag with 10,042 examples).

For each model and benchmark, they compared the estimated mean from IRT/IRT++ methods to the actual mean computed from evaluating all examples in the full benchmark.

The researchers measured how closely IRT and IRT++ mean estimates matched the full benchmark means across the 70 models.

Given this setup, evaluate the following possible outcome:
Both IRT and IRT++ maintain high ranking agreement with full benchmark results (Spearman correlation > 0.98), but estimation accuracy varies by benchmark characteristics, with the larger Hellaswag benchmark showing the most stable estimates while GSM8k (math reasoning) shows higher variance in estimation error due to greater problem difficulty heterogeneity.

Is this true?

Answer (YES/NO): NO